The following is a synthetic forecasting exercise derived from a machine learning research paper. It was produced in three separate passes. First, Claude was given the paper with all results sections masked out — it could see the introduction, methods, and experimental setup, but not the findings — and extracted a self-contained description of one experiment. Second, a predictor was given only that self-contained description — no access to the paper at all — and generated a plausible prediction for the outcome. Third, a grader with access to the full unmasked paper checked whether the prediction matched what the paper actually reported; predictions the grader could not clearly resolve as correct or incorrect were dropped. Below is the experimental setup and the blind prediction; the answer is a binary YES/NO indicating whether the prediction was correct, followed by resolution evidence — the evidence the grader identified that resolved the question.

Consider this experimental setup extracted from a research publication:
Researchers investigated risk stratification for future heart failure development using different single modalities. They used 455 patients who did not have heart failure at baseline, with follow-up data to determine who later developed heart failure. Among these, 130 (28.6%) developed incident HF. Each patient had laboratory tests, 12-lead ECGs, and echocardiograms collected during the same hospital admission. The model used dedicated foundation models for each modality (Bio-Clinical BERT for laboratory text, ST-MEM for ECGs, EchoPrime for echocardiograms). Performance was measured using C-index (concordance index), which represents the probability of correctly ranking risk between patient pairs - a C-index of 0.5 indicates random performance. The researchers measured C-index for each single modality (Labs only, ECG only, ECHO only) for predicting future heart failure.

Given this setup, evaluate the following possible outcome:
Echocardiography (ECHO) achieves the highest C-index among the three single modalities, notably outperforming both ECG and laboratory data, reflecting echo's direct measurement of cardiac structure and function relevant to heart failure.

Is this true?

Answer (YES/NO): NO